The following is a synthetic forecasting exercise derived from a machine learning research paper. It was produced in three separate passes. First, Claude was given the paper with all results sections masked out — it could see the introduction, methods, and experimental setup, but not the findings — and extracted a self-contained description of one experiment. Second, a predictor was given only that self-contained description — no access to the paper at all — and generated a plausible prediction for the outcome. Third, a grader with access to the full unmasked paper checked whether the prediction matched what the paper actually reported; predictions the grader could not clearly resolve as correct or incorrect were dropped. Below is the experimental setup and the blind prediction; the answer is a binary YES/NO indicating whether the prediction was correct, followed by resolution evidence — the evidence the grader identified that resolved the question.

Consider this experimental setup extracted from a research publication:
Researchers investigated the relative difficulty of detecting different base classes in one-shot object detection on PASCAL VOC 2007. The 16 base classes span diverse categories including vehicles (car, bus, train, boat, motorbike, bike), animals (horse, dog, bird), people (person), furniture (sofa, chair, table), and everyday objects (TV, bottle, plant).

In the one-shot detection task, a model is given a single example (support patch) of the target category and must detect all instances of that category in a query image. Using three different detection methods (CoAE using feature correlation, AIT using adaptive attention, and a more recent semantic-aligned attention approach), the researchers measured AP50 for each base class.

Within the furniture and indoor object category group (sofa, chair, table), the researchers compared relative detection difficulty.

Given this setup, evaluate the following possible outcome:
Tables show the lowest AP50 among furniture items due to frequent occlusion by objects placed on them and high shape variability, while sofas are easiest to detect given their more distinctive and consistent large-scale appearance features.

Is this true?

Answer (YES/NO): NO